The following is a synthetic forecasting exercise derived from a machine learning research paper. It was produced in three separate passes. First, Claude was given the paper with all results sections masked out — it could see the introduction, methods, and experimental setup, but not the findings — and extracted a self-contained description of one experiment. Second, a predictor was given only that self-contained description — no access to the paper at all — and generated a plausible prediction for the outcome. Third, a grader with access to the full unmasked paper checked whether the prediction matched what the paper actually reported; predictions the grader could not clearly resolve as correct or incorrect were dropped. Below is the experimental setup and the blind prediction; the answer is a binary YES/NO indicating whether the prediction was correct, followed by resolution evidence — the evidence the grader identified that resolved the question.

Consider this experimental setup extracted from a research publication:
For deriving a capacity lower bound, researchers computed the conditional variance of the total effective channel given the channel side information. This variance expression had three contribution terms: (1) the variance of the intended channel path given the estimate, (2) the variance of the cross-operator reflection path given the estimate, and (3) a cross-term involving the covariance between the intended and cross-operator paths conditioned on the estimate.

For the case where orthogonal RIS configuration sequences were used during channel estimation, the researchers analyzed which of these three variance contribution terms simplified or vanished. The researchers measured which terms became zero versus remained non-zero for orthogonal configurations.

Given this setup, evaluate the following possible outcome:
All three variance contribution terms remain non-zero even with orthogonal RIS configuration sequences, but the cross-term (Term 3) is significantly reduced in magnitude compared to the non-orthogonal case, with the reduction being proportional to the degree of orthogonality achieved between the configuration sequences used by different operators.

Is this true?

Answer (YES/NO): NO